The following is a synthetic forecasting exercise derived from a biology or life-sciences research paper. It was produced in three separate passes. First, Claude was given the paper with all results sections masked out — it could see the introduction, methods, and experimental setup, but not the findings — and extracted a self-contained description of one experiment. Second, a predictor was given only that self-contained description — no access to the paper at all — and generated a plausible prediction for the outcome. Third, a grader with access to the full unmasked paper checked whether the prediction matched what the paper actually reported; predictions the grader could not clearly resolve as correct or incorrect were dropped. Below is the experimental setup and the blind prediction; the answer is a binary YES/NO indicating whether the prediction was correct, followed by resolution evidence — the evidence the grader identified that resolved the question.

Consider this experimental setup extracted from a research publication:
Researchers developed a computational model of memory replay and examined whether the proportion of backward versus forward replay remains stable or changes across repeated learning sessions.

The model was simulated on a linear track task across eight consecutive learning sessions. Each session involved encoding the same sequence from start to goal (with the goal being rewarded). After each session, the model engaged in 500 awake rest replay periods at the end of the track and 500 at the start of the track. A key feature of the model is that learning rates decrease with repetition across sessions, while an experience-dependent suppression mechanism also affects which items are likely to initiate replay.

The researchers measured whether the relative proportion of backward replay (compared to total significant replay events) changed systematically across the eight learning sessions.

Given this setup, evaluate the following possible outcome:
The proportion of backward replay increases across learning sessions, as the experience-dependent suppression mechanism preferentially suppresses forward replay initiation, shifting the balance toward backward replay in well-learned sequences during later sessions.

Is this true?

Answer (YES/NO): NO